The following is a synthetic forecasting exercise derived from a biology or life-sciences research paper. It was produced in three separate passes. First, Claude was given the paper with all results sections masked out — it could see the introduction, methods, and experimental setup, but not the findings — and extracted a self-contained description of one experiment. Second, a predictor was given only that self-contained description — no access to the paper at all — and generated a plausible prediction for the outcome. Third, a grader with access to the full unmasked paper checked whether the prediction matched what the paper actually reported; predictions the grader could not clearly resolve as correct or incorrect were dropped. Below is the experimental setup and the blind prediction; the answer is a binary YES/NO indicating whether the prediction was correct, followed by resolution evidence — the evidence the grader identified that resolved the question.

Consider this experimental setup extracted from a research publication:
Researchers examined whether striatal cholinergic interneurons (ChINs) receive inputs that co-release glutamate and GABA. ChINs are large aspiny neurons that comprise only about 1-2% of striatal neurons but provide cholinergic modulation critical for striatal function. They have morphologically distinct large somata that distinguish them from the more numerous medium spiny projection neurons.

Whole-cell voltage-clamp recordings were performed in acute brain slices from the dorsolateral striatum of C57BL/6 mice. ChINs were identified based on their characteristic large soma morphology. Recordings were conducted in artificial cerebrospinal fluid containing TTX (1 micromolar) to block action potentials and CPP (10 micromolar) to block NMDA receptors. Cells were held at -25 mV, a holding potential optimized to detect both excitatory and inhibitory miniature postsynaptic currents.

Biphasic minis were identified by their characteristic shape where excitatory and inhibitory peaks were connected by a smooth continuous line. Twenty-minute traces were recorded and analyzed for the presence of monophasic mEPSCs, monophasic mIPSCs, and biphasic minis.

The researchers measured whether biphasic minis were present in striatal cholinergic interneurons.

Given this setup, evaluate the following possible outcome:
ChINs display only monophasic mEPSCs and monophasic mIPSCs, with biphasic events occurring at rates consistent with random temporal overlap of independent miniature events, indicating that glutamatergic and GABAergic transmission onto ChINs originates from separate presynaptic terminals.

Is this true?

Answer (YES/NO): NO